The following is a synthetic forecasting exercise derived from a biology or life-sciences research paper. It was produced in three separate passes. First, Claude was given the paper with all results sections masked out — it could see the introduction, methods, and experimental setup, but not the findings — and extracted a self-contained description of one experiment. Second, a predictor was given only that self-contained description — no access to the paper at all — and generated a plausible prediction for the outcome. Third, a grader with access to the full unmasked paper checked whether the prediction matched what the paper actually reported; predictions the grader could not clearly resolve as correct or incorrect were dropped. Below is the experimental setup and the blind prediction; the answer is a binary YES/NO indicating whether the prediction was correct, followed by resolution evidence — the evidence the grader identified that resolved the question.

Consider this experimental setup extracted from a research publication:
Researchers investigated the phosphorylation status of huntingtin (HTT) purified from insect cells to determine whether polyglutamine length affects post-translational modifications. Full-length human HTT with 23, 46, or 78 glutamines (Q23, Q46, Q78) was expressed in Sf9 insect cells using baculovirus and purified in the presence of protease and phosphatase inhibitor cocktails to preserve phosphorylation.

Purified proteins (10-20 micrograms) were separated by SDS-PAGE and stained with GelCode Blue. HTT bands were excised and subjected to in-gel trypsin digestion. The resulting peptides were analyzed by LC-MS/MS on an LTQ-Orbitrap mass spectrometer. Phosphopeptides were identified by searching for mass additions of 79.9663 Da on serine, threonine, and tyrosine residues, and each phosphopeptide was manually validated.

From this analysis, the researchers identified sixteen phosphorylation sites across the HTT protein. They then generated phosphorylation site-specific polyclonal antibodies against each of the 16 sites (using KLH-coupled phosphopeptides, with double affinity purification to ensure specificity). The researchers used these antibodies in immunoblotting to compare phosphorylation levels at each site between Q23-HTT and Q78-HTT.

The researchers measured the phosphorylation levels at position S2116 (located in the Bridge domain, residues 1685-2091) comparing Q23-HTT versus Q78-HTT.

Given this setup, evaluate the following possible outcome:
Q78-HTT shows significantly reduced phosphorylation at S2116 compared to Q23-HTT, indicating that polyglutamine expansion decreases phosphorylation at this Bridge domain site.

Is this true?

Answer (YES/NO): NO